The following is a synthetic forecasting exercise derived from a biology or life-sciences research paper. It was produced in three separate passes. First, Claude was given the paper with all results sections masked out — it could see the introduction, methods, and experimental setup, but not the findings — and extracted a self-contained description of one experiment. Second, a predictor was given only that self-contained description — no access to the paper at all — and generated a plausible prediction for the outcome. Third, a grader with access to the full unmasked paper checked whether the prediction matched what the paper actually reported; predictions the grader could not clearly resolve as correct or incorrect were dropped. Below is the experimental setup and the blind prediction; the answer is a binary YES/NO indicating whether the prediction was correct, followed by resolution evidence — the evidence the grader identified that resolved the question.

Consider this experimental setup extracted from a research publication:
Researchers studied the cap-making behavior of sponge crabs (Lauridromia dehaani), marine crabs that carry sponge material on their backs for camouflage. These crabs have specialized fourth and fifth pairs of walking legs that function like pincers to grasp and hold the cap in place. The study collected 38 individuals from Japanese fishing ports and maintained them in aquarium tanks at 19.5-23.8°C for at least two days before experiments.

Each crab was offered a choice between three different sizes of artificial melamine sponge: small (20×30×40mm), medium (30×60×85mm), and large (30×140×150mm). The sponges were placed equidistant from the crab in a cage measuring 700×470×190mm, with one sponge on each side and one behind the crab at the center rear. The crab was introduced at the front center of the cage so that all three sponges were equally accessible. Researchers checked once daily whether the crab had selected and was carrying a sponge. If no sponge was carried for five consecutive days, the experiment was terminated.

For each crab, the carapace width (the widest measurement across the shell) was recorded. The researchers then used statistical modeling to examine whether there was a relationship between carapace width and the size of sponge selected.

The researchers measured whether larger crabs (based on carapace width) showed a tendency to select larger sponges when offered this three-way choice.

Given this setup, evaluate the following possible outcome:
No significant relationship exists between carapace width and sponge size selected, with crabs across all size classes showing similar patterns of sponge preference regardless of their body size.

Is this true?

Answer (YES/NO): NO